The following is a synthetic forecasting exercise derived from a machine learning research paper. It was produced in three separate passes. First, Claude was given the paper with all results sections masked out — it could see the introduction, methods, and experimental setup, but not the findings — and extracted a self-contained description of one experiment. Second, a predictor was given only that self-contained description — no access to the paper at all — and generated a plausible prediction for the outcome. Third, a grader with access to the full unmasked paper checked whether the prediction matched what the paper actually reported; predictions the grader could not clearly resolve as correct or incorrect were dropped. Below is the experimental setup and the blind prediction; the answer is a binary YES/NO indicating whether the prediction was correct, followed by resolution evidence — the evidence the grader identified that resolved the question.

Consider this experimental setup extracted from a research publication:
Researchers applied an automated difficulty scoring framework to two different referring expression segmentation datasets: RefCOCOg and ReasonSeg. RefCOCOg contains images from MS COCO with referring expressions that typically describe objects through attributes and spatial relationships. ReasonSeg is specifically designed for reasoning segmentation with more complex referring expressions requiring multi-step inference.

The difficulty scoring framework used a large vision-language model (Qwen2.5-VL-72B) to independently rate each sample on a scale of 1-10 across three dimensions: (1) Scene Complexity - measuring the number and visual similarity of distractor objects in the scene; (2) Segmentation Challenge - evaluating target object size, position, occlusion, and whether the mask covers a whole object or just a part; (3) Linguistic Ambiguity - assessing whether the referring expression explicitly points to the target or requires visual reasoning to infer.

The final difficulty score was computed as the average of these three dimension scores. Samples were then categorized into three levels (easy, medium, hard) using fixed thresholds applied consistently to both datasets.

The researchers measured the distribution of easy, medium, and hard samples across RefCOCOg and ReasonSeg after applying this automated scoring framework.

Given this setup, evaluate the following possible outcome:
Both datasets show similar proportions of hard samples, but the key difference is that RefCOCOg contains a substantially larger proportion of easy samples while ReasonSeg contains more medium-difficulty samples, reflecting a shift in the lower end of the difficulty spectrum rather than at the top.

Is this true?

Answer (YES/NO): NO